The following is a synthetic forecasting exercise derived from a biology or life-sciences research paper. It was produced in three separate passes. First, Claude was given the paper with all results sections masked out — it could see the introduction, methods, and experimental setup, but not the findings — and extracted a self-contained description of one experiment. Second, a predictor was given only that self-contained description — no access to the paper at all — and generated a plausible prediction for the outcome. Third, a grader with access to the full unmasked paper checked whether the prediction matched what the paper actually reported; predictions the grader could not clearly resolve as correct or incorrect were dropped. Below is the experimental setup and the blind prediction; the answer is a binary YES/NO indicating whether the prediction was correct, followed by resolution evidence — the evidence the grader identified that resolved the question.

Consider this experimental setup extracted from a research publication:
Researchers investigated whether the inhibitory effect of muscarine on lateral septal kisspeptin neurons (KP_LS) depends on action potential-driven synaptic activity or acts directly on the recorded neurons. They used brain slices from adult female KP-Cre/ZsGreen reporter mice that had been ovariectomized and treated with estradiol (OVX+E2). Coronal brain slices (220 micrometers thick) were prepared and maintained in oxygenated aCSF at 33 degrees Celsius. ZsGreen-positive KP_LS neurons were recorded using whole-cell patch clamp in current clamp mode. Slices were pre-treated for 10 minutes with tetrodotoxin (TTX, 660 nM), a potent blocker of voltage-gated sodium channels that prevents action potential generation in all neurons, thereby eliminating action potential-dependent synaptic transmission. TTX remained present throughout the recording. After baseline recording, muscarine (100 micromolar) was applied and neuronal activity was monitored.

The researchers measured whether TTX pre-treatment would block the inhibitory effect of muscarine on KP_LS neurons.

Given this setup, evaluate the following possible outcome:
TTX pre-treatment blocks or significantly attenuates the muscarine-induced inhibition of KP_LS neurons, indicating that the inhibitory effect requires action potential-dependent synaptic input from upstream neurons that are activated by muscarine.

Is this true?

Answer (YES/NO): NO